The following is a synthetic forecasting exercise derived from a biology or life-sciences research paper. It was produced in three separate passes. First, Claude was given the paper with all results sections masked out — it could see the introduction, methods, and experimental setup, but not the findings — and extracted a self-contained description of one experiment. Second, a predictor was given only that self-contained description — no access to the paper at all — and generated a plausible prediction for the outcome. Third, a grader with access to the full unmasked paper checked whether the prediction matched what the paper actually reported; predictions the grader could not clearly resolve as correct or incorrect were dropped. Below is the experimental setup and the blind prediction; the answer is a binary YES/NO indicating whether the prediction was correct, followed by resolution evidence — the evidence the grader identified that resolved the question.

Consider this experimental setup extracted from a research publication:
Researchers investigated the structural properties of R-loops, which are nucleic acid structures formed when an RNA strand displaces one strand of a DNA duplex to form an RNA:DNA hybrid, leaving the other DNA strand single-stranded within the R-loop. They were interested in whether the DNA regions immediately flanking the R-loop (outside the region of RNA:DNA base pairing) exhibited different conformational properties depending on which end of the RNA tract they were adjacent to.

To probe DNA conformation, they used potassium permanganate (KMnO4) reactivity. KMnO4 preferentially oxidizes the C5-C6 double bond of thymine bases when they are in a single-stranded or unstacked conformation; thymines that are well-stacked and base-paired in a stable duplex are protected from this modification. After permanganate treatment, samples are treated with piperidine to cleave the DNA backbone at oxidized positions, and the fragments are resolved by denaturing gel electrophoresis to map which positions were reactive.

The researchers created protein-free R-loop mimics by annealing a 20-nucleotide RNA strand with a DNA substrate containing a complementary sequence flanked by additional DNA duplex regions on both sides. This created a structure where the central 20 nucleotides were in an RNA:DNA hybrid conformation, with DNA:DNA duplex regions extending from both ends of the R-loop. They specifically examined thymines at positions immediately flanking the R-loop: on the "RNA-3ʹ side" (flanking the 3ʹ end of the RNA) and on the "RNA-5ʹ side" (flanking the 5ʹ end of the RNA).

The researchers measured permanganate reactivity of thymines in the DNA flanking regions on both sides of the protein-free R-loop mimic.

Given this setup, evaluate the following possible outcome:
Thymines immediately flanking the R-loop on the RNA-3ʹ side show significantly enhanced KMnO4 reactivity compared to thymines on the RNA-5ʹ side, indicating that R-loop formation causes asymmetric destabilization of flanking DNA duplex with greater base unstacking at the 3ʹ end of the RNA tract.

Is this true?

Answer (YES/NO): YES